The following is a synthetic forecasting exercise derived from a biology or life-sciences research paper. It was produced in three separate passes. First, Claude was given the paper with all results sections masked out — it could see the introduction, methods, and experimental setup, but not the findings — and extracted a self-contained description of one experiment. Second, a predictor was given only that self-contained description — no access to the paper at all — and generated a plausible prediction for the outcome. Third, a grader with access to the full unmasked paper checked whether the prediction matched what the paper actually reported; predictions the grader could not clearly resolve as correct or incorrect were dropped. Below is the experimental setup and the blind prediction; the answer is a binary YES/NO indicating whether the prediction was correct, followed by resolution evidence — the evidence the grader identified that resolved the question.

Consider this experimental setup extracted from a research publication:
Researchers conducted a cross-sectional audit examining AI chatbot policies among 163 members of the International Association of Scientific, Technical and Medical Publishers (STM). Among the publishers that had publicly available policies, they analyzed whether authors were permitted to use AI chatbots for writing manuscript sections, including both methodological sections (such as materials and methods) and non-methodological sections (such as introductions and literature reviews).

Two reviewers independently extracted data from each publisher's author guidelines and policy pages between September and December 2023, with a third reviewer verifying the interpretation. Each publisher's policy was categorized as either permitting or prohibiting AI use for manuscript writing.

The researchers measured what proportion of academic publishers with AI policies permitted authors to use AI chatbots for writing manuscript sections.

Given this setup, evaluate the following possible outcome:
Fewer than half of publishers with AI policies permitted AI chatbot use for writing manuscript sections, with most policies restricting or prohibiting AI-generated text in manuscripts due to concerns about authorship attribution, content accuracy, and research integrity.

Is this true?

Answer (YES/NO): NO